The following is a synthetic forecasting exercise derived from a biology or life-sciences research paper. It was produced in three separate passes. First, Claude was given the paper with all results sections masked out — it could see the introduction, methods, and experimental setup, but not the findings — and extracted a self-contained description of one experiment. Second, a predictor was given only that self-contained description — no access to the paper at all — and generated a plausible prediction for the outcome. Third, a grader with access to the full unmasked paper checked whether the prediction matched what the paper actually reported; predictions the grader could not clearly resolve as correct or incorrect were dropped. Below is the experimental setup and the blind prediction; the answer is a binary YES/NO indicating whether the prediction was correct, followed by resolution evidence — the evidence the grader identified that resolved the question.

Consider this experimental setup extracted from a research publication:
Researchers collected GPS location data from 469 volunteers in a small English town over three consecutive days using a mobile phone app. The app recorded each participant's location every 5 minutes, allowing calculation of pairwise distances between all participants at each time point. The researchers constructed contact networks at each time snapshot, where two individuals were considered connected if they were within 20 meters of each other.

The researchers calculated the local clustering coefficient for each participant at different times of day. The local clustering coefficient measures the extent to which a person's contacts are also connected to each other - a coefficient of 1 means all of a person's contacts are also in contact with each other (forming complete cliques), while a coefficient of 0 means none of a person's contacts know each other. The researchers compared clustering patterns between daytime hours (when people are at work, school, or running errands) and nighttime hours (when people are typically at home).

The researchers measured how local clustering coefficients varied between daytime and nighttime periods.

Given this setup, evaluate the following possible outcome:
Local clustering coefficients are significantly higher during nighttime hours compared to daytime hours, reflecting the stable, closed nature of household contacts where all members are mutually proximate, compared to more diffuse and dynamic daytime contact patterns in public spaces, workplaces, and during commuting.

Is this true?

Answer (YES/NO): YES